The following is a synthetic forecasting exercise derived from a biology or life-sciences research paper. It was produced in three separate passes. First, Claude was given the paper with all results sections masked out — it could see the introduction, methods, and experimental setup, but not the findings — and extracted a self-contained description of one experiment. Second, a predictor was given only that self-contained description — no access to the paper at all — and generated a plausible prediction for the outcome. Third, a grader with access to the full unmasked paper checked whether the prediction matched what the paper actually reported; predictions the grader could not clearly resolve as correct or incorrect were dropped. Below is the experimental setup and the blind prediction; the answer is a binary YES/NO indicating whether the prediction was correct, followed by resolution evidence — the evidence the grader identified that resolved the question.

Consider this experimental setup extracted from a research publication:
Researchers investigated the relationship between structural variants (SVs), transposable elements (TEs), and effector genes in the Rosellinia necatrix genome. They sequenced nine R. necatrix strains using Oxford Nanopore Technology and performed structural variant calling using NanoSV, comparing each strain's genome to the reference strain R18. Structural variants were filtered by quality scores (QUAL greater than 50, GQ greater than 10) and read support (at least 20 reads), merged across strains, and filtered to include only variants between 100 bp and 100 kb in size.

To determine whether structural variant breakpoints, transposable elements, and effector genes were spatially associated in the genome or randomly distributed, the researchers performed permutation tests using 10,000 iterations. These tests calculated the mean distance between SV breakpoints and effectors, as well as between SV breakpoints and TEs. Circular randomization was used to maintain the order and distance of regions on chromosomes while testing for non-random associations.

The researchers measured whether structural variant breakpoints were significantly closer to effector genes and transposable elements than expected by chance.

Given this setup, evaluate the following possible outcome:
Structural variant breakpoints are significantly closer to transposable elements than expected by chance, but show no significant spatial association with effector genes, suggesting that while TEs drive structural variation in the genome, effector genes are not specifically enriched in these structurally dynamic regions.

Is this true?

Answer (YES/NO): NO